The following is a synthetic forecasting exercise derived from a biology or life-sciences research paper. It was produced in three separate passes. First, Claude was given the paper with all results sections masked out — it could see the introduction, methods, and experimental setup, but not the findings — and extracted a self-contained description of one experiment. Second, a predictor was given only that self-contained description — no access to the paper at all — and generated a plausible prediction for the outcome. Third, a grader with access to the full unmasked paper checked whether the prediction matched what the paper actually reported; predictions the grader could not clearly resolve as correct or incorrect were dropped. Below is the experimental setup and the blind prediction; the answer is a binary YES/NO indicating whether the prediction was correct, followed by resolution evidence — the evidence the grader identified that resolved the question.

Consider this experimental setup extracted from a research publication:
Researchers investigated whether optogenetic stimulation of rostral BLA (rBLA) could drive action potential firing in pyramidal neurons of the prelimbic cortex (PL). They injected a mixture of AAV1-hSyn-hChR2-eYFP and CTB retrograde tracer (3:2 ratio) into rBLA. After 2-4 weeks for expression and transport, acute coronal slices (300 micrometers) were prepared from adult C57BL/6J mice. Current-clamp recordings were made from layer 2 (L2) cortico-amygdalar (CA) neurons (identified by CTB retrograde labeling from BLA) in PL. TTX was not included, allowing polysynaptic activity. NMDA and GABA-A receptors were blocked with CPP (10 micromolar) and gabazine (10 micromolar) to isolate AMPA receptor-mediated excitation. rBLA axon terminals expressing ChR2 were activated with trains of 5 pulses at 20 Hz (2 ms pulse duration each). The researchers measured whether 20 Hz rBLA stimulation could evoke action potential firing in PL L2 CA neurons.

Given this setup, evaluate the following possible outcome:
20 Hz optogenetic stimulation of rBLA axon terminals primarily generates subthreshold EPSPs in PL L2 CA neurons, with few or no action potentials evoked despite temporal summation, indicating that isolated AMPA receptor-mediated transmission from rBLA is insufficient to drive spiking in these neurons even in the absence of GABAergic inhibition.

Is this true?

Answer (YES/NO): NO